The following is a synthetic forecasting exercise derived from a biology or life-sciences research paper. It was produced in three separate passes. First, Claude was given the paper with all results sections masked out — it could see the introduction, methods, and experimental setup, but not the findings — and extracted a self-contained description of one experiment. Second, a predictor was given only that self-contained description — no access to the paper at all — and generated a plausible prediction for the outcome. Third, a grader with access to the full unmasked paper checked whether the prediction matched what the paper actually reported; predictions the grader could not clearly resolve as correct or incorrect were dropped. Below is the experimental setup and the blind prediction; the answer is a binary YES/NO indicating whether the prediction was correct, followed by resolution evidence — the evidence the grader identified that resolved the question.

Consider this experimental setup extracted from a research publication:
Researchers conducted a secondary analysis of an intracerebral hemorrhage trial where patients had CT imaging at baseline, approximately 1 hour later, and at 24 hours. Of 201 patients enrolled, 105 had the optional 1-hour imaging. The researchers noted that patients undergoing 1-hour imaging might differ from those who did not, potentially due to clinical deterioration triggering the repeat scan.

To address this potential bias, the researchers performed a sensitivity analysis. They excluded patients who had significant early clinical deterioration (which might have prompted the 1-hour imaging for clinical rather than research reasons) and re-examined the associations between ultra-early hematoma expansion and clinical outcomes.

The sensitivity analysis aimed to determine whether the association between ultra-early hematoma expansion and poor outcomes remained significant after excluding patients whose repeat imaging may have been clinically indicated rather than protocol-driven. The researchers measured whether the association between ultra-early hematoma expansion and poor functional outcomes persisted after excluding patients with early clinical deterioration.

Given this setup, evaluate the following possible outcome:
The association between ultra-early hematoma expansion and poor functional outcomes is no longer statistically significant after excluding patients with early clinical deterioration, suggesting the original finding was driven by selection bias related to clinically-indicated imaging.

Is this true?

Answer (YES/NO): NO